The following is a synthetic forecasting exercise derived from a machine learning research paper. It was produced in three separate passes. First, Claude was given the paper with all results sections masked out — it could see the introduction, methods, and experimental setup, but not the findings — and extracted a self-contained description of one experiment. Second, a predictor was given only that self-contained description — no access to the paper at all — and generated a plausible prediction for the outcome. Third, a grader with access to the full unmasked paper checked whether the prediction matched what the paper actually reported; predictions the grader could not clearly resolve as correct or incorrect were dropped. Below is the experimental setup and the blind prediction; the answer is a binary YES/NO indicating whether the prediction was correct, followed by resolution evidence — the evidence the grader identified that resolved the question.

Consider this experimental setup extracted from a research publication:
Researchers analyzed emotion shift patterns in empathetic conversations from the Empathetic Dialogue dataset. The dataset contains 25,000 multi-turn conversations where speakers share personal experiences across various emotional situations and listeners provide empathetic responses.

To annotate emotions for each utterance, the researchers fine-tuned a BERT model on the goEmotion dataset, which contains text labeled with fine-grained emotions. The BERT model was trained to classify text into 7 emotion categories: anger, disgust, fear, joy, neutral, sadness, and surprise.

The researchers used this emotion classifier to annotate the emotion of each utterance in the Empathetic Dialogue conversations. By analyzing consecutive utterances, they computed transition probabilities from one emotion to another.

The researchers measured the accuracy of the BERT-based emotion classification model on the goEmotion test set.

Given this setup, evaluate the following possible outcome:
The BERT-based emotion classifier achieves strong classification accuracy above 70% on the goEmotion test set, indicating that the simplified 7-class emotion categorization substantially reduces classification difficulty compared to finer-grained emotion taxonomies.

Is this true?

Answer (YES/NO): NO